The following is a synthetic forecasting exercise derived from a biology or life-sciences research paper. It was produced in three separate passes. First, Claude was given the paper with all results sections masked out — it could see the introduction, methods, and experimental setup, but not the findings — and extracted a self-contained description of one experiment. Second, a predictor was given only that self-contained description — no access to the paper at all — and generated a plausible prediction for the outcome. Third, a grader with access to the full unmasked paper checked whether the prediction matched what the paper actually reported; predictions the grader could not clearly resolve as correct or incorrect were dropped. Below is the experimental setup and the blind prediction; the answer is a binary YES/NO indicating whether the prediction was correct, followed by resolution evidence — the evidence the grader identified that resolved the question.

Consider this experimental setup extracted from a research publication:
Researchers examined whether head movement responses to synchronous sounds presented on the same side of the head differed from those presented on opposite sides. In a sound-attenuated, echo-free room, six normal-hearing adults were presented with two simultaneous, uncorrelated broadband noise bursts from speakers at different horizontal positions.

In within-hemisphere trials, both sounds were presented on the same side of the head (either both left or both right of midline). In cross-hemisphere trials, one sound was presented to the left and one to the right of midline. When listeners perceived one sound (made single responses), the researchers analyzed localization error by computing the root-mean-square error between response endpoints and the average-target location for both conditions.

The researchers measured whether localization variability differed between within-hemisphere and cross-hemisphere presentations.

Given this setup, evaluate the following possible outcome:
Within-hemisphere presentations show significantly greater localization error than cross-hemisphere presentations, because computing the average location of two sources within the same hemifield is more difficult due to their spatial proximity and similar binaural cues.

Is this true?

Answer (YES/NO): NO